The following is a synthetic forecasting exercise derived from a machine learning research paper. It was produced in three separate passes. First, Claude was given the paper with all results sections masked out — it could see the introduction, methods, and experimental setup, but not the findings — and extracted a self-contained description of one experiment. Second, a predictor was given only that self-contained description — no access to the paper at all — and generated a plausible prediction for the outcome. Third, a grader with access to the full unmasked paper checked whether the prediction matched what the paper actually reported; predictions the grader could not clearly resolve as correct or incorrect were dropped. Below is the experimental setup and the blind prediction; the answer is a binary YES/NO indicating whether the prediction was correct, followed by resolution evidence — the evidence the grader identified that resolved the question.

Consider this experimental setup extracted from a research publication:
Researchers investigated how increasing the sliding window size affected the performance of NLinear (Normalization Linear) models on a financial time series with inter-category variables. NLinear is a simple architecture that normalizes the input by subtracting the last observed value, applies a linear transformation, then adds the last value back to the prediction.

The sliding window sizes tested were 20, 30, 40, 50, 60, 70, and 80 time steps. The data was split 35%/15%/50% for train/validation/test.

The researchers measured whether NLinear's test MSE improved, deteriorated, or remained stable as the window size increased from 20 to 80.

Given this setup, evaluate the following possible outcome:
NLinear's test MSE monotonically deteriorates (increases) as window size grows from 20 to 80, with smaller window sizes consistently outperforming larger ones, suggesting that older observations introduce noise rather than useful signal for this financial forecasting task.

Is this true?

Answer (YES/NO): NO